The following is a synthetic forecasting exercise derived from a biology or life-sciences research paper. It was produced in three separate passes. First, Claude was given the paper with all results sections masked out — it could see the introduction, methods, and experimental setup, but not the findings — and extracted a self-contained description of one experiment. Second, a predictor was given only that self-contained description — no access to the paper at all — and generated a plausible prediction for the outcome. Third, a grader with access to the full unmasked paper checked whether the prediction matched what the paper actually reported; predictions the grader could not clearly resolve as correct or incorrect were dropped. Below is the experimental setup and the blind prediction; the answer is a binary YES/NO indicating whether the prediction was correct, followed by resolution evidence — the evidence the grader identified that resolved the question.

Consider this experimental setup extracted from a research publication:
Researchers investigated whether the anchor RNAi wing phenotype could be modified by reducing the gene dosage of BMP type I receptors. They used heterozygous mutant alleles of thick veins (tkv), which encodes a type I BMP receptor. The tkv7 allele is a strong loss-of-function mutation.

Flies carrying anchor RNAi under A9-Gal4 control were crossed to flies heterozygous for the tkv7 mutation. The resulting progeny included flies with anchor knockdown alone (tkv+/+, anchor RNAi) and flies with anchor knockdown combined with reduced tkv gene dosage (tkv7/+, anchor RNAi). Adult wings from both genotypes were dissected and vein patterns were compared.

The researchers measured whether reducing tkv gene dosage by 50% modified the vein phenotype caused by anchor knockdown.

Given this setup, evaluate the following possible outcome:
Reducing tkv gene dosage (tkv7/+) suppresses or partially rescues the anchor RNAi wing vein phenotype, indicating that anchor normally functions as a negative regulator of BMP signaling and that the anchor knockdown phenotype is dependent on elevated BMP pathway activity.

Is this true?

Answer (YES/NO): YES